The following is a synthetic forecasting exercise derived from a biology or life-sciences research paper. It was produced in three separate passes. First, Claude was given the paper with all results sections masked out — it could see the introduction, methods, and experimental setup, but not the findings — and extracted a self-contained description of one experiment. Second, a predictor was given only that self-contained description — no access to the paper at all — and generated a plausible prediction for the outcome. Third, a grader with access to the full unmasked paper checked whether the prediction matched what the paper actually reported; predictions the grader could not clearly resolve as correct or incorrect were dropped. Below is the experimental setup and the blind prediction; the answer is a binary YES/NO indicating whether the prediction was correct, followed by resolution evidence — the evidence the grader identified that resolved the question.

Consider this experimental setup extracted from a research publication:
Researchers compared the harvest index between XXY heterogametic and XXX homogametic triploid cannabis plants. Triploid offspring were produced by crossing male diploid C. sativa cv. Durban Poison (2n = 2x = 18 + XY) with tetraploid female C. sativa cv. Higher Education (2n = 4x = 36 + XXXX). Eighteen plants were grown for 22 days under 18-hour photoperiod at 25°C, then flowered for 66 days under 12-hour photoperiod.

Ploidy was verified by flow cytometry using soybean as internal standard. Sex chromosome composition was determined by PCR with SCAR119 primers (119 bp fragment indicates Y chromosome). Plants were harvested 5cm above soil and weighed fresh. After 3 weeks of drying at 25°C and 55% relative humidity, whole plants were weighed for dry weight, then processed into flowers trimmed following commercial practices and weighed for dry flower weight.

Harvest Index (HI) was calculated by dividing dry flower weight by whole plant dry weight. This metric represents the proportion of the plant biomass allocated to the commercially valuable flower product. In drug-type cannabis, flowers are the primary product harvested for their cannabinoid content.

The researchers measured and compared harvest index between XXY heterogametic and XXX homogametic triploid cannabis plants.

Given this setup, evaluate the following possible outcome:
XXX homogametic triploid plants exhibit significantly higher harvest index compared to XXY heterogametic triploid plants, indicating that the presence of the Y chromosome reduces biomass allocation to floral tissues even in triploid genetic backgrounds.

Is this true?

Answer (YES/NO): NO